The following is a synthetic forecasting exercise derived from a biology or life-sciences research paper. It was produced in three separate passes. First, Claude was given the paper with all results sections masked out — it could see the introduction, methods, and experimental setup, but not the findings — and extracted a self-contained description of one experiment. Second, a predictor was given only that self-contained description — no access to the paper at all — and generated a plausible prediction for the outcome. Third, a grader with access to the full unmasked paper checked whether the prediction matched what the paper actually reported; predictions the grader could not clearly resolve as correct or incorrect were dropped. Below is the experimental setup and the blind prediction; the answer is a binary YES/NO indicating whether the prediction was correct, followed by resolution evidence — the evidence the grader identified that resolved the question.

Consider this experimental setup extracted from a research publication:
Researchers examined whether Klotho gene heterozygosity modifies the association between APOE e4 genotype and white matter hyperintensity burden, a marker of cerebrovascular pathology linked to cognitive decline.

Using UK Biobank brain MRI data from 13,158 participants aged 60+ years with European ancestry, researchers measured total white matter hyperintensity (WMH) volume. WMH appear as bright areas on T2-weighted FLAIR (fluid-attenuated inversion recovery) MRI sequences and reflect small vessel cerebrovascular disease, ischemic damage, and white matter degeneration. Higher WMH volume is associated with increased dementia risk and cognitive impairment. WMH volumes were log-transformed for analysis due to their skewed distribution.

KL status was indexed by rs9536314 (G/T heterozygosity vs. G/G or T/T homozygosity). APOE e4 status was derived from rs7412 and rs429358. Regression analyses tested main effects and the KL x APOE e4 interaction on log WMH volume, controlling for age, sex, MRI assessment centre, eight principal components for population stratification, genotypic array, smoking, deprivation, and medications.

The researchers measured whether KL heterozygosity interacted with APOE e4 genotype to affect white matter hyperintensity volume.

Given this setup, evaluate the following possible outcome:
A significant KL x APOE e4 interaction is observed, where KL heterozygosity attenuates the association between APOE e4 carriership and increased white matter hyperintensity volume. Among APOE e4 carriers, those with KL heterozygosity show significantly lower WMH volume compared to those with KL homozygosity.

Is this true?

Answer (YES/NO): NO